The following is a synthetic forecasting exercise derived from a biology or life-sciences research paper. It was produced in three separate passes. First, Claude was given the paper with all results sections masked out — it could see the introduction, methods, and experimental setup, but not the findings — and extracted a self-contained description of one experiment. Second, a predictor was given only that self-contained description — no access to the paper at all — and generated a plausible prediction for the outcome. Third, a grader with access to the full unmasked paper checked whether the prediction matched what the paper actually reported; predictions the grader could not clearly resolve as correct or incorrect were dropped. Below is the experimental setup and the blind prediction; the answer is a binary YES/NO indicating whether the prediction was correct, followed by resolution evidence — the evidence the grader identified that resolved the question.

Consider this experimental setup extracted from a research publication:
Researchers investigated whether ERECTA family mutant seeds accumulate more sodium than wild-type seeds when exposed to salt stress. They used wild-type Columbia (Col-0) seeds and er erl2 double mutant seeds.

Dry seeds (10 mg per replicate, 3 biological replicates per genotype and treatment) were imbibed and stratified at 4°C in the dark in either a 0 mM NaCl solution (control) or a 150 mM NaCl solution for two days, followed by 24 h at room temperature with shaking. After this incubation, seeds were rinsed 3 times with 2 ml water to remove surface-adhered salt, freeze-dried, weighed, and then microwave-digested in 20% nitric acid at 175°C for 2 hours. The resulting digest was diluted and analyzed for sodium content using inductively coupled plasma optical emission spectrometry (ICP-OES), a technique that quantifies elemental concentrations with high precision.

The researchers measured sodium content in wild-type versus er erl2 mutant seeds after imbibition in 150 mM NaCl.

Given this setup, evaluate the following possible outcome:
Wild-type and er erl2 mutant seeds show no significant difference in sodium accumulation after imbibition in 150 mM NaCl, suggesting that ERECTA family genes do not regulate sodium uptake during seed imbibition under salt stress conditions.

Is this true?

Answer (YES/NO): YES